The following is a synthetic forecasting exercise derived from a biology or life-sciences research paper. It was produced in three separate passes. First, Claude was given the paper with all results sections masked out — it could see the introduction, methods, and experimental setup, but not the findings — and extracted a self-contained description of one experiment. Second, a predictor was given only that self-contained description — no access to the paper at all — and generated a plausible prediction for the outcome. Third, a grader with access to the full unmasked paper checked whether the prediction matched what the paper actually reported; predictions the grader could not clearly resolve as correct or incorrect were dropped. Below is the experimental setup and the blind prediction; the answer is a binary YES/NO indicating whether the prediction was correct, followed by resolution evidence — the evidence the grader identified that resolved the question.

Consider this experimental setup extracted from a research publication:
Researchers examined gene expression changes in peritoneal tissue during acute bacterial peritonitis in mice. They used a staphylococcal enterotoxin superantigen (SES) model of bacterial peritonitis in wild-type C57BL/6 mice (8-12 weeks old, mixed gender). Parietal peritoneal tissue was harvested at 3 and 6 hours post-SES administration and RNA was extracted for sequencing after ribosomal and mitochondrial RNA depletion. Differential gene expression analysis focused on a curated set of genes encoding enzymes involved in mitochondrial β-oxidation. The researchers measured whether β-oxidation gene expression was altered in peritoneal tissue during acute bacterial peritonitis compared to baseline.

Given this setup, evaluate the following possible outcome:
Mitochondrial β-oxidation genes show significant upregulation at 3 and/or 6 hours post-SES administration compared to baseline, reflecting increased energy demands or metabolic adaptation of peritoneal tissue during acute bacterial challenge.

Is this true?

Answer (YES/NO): NO